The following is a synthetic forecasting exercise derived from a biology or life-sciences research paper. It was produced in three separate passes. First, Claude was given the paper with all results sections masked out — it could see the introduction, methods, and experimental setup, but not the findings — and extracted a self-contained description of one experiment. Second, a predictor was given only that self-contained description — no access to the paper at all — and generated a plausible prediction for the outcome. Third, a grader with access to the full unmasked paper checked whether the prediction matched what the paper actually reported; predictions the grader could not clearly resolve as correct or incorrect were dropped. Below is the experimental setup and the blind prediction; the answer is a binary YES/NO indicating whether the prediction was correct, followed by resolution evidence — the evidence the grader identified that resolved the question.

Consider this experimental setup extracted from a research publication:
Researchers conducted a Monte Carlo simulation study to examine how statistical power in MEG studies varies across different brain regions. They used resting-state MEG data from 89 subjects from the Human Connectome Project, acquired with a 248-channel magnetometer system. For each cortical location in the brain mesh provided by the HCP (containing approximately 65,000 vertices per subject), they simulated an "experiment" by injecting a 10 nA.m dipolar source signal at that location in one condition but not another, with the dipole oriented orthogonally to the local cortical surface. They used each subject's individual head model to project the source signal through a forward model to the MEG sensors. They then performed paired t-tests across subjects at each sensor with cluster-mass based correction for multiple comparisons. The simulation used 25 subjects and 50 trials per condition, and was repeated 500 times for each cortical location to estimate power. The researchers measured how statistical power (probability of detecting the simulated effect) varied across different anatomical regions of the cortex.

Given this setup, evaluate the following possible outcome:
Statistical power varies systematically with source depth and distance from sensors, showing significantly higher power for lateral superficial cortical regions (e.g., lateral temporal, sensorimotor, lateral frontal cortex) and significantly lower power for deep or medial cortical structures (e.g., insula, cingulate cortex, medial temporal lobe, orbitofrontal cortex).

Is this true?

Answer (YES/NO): NO